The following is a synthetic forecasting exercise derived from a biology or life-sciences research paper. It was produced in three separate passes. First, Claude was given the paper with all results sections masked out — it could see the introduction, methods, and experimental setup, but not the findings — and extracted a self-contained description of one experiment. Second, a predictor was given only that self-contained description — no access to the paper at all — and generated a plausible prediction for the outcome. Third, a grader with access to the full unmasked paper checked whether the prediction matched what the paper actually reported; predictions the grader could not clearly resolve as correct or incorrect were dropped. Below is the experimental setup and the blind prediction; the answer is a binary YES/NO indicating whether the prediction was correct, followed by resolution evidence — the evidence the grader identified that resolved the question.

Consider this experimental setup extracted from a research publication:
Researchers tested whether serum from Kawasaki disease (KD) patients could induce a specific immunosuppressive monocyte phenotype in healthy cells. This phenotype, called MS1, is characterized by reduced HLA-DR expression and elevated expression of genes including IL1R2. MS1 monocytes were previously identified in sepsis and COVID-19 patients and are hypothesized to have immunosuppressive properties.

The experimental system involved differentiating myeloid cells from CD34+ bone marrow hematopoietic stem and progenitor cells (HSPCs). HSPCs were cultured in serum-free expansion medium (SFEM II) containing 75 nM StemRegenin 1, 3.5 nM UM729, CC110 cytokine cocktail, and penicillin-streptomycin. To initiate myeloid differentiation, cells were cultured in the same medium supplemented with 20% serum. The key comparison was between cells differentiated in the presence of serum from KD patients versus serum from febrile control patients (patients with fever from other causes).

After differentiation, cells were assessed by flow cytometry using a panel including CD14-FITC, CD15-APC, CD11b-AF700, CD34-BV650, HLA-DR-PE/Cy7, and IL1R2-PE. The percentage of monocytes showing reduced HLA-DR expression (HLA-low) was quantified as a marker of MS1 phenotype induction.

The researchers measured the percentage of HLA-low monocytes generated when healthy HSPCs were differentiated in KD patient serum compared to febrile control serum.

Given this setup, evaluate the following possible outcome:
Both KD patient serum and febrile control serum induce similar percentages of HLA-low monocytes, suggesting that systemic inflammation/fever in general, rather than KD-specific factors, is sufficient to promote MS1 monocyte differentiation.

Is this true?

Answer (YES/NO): NO